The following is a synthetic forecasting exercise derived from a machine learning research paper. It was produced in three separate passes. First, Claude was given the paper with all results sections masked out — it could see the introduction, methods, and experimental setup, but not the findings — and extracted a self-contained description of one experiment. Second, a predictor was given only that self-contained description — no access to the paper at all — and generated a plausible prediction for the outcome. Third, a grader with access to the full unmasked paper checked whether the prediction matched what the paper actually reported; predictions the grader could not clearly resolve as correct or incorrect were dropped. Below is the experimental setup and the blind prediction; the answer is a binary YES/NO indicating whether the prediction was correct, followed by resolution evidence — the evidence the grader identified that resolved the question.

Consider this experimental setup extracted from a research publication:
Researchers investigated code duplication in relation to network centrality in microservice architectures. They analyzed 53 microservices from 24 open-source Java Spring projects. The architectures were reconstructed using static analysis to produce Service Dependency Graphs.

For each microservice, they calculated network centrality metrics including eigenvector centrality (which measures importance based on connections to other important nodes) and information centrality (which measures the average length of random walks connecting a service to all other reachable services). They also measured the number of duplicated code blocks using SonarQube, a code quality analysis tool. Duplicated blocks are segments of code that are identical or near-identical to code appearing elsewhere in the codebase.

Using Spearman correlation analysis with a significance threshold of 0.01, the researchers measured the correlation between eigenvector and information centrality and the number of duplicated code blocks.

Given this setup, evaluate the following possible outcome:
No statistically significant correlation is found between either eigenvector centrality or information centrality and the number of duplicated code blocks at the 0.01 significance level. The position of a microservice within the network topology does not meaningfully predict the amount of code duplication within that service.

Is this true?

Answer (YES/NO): NO